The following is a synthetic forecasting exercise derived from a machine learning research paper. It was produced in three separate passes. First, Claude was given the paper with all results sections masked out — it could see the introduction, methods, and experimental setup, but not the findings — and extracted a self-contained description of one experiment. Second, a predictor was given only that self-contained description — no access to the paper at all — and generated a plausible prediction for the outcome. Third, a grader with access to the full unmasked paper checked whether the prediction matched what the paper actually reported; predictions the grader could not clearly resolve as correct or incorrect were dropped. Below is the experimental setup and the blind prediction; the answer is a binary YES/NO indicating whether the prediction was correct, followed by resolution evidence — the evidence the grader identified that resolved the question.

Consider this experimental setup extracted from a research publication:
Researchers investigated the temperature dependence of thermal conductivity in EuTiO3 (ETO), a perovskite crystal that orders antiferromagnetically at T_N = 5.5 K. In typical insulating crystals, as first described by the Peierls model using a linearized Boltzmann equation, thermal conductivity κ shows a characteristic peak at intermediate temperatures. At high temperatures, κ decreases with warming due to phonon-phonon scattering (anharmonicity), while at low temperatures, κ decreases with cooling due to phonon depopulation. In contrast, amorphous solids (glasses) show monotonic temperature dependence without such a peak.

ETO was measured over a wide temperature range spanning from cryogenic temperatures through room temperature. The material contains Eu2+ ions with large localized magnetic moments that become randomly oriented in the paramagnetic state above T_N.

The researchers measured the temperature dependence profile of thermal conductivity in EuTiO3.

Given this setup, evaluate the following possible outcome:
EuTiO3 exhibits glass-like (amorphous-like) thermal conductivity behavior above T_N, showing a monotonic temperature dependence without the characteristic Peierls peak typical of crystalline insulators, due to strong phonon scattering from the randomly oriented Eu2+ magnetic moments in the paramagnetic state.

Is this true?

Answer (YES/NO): YES